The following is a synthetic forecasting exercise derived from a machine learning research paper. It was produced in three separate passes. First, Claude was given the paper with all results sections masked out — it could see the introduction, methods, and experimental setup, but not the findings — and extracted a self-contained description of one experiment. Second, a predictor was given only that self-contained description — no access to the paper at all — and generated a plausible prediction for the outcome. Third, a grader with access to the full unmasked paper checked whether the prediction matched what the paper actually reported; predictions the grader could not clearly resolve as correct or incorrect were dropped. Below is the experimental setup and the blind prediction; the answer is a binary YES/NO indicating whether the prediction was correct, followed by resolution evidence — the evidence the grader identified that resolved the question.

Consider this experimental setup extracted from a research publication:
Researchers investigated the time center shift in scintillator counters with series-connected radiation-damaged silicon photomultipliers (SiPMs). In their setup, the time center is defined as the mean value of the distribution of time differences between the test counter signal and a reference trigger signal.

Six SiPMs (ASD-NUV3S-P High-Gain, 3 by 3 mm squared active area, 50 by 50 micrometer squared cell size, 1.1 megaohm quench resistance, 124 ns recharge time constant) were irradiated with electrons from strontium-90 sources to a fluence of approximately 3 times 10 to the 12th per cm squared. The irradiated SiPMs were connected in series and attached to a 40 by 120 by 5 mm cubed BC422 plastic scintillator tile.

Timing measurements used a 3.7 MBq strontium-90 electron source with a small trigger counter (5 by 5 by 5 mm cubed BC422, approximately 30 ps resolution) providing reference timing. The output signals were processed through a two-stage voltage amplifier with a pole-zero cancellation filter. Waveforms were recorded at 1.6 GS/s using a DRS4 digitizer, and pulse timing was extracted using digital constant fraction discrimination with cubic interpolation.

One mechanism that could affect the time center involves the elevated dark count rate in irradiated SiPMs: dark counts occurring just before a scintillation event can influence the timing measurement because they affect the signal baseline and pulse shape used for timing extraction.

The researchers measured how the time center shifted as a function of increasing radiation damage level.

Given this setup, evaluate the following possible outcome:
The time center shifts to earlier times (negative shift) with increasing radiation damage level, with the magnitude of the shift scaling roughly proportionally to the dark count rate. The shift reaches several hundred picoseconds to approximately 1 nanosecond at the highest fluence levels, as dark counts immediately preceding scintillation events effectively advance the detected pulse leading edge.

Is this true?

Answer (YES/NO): NO